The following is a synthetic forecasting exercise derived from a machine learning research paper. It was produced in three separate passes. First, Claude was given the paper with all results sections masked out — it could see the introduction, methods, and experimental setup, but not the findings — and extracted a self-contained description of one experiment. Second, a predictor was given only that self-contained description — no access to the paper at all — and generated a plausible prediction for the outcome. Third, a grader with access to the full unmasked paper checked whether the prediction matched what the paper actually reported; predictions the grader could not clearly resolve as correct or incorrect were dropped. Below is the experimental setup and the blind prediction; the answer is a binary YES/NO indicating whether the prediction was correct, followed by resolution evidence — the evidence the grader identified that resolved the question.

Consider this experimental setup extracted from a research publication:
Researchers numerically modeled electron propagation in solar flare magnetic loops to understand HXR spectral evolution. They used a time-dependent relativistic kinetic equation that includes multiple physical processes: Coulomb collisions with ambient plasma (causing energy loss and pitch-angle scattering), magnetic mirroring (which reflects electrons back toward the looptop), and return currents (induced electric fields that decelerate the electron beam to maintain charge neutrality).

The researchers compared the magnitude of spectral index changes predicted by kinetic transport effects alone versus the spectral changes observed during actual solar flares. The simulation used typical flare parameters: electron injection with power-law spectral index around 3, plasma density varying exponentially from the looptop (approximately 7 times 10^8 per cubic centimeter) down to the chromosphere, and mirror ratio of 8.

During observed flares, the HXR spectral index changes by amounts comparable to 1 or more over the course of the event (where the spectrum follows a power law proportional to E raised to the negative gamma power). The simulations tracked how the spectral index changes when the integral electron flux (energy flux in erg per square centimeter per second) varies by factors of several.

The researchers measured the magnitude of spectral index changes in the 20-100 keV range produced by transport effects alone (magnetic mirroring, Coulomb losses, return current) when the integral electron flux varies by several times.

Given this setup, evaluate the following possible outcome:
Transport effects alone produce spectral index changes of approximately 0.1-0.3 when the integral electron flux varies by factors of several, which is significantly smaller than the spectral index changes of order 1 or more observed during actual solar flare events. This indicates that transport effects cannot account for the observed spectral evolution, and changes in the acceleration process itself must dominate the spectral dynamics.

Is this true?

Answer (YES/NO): YES